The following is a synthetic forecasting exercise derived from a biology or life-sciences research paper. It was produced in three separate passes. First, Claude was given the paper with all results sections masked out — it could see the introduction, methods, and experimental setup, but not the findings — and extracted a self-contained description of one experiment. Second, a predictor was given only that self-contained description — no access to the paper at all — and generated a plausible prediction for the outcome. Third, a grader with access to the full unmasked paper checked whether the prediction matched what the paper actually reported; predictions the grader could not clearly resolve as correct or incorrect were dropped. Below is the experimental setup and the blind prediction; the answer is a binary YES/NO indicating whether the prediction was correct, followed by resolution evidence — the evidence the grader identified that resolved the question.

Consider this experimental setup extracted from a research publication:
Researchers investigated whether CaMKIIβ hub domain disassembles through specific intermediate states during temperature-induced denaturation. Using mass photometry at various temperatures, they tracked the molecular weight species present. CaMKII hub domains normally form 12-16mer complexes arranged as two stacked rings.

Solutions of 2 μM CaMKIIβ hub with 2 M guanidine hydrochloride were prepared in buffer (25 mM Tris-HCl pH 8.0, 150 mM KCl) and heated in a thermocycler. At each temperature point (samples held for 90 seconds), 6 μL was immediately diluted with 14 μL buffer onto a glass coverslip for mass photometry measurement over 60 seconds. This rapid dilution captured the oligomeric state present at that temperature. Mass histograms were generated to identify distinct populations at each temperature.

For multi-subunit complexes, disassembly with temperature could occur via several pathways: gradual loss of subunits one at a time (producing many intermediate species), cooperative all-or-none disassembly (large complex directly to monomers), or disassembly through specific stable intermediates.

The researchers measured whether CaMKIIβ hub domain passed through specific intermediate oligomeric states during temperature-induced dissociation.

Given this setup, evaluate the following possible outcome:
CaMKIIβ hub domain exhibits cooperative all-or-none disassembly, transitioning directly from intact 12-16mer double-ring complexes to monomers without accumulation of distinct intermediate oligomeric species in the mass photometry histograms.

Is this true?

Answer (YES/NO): NO